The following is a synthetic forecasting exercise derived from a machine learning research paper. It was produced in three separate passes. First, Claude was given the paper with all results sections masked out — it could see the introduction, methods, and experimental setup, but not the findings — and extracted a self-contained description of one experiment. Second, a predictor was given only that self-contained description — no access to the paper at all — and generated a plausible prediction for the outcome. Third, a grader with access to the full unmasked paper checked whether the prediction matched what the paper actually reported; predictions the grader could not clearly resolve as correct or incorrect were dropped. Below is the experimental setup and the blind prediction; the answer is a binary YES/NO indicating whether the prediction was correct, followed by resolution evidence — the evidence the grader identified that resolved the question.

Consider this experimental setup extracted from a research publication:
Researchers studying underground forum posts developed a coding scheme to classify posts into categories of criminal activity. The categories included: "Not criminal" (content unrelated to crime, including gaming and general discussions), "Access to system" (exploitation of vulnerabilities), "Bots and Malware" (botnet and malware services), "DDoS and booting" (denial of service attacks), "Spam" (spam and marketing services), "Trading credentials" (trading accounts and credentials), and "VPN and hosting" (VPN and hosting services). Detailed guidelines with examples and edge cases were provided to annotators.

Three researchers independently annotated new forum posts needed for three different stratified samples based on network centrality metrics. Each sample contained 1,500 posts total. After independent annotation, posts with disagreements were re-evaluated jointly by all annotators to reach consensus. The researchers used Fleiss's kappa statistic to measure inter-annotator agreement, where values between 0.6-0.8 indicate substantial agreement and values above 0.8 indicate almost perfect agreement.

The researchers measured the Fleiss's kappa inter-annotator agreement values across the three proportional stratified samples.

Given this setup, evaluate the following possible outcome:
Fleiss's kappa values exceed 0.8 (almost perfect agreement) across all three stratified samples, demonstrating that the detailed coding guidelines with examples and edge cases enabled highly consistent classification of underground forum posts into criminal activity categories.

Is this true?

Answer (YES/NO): NO